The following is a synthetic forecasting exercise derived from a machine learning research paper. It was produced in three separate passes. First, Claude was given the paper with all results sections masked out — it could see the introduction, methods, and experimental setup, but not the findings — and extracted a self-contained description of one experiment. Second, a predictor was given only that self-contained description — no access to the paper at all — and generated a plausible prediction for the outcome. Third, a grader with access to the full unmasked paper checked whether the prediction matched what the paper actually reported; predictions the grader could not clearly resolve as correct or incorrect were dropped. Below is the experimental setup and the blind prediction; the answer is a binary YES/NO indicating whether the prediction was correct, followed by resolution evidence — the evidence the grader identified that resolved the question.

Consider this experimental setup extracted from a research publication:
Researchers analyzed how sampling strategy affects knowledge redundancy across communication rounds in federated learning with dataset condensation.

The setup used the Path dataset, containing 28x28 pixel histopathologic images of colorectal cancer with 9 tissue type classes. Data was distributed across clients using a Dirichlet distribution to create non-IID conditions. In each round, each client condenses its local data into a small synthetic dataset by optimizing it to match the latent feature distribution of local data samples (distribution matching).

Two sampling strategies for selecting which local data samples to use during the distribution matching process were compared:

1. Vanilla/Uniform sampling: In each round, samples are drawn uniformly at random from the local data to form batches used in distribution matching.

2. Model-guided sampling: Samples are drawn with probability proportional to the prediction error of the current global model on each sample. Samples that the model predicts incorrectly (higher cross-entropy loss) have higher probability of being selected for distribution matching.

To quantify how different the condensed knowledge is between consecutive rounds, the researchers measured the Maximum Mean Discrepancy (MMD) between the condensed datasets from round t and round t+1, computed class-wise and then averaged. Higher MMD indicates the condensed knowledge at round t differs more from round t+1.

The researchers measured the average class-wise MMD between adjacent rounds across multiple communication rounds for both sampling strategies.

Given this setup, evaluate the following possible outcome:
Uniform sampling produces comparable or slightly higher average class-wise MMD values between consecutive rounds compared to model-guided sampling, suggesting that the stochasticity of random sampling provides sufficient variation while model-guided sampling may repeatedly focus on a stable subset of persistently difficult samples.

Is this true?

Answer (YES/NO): NO